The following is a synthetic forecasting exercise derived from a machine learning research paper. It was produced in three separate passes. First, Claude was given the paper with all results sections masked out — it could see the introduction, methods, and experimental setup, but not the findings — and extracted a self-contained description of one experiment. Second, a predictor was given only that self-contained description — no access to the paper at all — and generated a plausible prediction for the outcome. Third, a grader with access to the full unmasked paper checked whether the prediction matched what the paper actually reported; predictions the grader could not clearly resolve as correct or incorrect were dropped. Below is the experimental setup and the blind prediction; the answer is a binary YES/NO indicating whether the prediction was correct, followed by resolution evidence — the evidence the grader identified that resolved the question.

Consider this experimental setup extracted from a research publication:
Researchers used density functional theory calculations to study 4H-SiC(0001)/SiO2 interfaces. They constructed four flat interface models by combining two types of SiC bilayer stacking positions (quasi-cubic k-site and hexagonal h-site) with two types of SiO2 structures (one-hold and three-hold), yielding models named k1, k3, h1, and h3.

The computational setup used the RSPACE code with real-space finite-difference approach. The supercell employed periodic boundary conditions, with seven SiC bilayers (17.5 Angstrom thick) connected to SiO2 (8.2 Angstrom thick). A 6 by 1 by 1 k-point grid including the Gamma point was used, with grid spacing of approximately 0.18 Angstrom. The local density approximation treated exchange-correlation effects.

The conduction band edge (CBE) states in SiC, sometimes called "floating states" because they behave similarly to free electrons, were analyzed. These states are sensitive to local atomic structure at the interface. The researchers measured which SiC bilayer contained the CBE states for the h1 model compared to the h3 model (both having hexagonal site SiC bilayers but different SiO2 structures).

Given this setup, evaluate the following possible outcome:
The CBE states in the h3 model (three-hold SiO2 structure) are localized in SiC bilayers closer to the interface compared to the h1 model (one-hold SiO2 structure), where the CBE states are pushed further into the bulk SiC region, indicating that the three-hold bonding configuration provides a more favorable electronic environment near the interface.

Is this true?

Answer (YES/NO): YES